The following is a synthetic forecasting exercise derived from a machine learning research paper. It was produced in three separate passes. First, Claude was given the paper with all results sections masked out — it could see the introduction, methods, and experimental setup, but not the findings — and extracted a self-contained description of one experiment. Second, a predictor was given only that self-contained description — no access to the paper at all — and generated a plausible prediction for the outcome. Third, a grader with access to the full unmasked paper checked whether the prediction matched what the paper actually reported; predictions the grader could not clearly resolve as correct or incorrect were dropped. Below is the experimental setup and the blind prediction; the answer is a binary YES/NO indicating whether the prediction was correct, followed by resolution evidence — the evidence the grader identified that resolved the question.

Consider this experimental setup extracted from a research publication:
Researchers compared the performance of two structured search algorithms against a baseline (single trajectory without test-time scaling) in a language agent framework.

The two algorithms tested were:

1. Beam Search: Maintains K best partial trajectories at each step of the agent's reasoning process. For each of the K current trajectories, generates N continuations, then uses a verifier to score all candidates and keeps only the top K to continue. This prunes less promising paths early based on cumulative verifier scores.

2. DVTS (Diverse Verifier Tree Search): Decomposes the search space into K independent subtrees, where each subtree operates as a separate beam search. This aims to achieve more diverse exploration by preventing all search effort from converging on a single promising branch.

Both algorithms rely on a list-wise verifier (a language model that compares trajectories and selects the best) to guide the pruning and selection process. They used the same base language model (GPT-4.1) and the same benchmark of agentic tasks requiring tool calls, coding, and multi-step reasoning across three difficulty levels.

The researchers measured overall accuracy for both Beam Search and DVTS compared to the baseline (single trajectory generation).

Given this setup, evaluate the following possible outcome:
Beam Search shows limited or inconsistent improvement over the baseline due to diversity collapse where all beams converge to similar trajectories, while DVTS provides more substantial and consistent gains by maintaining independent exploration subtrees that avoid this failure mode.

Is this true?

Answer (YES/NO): NO